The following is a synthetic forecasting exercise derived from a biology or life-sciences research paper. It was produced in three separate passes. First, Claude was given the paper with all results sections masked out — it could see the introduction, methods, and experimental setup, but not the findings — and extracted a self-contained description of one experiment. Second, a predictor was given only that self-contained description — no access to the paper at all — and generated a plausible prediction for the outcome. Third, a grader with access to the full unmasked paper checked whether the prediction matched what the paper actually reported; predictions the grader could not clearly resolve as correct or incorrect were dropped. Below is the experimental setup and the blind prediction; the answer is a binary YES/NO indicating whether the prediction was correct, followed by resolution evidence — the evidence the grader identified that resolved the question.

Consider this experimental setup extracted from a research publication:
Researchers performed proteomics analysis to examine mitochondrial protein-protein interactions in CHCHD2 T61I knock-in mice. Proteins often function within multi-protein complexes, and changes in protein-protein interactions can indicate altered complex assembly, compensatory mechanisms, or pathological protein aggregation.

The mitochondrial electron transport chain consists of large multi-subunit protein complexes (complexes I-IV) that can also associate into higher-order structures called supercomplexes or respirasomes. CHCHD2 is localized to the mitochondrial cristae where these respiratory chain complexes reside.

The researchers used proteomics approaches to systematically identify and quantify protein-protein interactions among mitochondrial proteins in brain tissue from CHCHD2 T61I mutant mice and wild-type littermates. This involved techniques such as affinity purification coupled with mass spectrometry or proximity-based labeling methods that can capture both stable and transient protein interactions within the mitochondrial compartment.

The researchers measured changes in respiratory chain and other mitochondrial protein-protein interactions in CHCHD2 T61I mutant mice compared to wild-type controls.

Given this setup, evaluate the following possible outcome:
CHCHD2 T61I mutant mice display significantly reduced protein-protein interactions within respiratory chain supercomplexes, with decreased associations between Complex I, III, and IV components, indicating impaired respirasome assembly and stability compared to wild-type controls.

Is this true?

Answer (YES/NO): NO